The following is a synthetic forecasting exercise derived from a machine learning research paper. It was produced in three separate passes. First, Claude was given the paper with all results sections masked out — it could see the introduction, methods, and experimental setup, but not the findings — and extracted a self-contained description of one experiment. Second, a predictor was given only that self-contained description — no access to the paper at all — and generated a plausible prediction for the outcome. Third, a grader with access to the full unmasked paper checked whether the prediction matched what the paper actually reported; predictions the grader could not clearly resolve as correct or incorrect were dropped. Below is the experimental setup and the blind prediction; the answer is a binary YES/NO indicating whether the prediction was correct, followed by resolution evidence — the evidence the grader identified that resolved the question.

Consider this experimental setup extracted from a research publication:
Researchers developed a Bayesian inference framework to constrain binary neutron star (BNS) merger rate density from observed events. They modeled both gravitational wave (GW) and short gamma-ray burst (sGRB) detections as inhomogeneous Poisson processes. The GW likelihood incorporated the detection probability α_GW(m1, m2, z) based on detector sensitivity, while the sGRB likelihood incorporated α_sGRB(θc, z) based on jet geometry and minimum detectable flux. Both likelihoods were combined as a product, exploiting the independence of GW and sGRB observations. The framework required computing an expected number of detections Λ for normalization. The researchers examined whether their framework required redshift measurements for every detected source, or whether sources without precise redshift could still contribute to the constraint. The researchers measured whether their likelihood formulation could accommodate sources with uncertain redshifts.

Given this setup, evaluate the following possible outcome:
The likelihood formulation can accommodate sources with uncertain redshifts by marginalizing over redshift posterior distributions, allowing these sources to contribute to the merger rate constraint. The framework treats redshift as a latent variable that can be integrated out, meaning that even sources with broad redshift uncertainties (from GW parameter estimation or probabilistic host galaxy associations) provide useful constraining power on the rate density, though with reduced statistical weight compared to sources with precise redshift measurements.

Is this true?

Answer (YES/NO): YES